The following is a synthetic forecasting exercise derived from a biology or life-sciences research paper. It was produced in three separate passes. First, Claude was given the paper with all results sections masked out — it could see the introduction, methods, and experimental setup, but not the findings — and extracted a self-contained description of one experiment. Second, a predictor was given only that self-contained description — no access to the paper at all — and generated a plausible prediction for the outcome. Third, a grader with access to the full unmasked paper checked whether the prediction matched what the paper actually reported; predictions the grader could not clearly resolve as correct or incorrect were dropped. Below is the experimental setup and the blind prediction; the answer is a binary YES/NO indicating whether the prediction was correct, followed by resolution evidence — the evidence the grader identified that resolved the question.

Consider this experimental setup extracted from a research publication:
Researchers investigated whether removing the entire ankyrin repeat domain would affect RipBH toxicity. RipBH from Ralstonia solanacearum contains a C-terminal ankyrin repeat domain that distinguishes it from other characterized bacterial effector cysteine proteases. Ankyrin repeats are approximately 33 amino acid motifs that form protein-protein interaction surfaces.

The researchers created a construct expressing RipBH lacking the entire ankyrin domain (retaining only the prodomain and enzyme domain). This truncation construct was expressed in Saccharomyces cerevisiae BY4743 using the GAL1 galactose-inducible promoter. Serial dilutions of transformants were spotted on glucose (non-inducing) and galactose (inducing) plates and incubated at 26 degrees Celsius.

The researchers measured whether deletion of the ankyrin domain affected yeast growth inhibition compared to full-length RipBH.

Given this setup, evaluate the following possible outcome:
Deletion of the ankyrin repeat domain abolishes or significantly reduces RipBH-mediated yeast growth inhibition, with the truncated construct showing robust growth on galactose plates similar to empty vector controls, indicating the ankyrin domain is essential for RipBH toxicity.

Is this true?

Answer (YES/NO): YES